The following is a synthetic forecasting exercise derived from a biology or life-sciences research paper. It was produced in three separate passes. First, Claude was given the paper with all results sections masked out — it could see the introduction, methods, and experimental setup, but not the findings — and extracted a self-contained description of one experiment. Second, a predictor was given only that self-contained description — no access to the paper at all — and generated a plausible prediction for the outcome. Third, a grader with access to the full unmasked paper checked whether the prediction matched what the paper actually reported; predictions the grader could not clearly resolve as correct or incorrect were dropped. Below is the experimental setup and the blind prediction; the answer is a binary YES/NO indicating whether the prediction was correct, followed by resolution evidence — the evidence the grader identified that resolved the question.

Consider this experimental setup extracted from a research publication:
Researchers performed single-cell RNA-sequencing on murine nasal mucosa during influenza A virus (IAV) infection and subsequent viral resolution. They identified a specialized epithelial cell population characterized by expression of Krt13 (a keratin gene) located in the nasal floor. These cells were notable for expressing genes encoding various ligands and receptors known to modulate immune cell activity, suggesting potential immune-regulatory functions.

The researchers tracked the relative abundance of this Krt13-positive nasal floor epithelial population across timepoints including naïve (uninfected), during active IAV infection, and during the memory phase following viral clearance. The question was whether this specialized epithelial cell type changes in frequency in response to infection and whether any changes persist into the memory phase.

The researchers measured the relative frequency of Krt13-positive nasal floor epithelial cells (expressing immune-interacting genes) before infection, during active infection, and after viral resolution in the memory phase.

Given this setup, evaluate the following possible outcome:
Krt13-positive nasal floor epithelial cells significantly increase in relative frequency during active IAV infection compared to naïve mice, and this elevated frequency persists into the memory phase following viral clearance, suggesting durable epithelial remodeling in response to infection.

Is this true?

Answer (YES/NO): NO